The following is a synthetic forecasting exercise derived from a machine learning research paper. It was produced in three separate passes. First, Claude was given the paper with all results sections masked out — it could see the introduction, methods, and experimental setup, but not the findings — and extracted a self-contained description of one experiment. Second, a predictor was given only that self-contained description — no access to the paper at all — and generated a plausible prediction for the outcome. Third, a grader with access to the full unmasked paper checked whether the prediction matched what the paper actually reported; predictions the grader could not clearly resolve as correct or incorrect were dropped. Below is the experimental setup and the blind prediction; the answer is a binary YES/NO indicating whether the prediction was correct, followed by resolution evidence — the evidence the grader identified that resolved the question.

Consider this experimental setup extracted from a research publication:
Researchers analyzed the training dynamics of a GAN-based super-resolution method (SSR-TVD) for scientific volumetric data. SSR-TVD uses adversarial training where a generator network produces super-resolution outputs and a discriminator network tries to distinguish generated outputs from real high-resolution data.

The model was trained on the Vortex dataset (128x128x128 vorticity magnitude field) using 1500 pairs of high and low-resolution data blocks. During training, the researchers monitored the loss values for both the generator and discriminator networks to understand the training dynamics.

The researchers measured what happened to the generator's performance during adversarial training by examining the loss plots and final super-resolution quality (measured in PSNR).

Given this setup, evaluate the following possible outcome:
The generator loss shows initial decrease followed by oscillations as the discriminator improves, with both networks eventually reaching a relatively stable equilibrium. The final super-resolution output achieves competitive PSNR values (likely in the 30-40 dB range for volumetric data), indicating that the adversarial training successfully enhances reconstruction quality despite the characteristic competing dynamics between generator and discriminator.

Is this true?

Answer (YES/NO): NO